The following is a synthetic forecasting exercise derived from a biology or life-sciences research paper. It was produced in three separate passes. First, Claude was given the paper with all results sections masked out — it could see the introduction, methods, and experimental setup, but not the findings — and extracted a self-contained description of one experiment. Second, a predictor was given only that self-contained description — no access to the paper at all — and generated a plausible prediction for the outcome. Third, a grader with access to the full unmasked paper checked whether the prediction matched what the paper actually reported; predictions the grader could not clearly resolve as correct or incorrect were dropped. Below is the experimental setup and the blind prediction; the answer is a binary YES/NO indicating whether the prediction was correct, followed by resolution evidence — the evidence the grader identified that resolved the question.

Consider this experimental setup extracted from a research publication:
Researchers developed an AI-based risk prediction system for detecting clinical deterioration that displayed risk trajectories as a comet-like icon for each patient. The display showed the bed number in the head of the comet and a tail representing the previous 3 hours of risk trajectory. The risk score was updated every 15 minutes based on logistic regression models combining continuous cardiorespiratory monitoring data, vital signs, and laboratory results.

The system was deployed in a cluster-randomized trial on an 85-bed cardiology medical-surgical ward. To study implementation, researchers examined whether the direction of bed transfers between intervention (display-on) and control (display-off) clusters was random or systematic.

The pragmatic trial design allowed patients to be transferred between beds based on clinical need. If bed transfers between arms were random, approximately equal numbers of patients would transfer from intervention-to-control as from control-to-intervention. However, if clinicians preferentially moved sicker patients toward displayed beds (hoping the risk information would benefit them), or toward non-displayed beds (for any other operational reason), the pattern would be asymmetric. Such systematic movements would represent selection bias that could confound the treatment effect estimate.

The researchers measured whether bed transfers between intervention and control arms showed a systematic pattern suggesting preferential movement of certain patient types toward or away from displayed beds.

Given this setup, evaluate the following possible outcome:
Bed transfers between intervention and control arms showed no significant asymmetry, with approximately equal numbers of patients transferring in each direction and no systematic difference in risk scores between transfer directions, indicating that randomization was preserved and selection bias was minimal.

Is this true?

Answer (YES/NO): NO